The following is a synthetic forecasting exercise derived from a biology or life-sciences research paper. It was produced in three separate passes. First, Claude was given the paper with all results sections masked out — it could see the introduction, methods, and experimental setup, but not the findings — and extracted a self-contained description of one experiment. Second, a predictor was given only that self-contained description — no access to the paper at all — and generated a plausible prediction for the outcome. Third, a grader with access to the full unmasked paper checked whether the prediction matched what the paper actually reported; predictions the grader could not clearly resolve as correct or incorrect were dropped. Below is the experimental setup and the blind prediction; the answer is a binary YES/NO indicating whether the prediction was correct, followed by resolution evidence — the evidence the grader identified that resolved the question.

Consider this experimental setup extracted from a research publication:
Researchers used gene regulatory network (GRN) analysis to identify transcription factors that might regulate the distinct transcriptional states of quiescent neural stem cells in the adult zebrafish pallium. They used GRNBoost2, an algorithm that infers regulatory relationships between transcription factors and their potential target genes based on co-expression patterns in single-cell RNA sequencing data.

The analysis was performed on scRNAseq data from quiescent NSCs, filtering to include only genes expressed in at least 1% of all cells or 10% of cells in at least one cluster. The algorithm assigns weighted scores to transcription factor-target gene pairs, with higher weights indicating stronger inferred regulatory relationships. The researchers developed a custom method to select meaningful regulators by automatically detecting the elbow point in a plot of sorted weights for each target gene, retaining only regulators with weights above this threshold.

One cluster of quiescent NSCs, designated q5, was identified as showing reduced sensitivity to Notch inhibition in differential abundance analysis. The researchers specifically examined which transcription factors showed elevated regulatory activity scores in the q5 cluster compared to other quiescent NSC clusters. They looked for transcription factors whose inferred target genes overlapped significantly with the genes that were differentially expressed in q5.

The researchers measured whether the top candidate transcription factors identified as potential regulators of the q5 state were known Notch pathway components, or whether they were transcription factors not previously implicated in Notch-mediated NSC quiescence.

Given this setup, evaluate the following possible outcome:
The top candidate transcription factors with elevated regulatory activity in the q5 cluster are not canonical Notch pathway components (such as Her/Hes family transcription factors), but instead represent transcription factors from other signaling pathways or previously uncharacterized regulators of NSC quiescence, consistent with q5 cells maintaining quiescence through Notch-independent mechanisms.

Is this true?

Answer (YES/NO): YES